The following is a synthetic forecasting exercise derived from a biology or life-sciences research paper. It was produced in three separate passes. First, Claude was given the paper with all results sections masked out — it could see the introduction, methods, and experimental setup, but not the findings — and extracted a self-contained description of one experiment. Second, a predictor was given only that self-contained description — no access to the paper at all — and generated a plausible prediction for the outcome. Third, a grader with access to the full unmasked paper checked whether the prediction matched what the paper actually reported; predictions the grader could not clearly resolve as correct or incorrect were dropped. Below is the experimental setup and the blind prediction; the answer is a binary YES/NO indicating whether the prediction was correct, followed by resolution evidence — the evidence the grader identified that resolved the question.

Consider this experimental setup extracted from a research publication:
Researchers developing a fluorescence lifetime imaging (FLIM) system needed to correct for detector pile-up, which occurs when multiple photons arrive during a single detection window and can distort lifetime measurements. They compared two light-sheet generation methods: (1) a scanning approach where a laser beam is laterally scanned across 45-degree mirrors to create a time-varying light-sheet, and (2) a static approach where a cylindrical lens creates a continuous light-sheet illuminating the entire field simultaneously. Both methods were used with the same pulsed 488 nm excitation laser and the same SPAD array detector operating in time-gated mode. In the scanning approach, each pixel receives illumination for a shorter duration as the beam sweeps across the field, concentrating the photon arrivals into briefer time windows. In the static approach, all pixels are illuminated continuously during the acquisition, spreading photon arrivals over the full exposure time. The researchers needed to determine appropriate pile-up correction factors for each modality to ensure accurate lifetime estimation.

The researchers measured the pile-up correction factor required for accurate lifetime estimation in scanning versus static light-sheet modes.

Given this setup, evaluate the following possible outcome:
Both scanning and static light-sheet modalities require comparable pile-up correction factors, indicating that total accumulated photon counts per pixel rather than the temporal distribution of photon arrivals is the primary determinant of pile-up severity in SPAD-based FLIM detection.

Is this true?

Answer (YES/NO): NO